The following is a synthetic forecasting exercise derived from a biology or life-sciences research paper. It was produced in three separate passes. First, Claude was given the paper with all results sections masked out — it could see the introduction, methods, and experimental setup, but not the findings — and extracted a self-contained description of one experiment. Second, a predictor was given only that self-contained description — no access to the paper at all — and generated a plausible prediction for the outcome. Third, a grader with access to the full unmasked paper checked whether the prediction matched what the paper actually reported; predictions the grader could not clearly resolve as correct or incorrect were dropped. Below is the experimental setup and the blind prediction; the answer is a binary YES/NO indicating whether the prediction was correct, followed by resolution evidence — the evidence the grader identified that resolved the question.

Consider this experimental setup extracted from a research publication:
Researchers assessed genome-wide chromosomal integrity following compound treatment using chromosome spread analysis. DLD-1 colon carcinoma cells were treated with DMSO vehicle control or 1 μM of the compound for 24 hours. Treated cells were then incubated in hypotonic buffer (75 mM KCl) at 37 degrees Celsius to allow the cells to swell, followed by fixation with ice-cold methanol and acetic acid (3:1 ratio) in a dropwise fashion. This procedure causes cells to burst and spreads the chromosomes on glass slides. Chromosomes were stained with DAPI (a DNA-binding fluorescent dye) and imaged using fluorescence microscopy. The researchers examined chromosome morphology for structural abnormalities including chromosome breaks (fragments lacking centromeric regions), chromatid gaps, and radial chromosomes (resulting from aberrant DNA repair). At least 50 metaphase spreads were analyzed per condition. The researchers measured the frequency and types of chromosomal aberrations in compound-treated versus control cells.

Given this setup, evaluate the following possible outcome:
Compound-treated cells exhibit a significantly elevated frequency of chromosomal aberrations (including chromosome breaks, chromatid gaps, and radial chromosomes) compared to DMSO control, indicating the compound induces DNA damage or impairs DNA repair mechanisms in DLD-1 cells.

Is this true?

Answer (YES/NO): YES